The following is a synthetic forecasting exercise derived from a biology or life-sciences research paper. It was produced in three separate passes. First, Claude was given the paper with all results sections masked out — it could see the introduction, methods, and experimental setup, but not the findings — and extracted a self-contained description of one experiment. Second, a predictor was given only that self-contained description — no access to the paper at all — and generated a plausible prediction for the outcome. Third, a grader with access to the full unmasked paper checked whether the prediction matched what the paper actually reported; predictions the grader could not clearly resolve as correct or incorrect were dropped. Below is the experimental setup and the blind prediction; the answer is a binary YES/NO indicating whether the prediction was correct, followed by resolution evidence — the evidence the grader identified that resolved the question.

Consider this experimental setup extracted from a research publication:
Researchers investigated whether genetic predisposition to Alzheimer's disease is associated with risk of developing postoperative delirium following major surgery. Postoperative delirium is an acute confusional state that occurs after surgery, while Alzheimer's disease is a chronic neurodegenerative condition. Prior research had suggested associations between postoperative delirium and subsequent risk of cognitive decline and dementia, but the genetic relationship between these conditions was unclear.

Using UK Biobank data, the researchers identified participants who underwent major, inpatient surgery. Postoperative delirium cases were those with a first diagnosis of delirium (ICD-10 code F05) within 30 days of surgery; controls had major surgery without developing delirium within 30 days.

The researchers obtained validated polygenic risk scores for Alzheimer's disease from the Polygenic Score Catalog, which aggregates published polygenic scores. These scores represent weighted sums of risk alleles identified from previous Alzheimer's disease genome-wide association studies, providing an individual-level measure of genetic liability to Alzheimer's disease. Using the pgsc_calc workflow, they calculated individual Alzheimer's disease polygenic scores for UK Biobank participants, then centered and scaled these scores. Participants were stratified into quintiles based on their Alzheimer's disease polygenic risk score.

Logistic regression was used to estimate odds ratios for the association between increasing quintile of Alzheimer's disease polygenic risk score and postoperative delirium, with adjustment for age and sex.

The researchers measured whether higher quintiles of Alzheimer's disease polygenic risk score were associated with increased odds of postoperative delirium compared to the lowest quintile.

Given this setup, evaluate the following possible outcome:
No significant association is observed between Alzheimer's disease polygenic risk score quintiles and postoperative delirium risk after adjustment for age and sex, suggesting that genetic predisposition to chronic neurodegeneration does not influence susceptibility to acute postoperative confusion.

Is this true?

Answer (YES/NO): NO